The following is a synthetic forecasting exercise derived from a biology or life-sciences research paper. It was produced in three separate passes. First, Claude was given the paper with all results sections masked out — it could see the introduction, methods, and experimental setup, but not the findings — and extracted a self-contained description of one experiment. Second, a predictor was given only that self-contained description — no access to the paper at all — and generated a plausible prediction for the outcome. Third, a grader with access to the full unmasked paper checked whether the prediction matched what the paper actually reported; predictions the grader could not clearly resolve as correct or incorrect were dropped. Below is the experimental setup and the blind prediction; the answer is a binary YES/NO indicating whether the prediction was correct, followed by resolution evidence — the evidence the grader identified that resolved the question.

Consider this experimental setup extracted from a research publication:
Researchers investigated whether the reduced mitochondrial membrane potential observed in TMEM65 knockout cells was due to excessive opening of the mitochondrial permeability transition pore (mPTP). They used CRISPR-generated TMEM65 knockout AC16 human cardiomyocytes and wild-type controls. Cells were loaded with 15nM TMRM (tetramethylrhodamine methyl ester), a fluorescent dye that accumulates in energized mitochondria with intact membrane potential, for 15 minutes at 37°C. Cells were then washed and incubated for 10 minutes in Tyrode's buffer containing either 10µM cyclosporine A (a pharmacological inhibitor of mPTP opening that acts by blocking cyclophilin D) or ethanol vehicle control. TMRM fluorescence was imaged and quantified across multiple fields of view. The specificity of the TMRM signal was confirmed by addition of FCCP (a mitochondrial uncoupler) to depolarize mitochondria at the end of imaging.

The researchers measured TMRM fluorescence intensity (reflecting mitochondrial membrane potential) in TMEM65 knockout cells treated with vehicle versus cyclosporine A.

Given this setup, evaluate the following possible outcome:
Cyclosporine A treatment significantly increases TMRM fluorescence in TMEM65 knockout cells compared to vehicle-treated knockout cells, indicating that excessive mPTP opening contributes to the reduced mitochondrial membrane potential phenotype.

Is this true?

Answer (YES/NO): YES